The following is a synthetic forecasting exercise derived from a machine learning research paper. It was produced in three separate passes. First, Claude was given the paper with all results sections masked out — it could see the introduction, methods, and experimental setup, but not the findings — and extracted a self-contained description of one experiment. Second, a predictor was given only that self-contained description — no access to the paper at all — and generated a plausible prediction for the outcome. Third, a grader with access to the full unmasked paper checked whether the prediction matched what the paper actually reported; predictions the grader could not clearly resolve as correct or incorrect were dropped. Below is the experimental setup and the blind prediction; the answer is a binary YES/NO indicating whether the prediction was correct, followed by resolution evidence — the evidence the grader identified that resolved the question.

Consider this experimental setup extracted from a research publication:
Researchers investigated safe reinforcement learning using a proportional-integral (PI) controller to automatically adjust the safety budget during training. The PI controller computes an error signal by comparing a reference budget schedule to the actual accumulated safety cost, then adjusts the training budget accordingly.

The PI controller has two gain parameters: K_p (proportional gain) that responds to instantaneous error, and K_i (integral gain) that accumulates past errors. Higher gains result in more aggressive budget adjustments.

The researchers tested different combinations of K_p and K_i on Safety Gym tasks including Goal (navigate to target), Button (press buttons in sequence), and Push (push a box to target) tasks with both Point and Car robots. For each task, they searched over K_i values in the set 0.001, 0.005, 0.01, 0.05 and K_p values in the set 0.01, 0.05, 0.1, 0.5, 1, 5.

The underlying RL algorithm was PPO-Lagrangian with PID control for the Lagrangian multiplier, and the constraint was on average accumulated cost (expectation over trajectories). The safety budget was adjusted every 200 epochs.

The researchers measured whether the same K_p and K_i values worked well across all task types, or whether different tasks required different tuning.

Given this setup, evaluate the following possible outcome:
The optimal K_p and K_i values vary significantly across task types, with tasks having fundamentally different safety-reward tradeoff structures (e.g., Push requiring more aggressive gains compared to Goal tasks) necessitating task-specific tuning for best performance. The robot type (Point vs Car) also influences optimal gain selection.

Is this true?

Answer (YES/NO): NO